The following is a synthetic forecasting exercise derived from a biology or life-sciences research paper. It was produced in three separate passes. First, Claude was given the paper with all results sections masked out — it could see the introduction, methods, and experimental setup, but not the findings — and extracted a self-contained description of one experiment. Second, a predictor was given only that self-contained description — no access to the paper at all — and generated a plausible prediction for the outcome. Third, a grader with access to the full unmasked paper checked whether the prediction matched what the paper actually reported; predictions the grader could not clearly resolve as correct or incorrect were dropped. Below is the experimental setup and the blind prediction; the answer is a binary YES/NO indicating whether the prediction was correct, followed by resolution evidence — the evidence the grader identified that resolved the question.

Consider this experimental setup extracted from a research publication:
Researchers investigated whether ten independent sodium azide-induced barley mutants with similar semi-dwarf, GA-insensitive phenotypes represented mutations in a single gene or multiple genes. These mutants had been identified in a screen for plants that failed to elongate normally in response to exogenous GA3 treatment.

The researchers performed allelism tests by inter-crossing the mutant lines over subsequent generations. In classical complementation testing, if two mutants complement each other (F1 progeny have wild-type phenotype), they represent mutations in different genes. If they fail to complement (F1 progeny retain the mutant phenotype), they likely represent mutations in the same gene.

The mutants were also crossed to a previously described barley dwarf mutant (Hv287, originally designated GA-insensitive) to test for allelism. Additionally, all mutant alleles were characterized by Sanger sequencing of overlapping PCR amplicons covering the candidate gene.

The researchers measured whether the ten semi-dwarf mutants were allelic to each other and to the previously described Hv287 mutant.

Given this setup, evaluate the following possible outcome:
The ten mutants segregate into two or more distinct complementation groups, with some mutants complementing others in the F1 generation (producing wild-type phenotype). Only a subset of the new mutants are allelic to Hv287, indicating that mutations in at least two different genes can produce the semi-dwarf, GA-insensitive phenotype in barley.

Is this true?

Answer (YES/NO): NO